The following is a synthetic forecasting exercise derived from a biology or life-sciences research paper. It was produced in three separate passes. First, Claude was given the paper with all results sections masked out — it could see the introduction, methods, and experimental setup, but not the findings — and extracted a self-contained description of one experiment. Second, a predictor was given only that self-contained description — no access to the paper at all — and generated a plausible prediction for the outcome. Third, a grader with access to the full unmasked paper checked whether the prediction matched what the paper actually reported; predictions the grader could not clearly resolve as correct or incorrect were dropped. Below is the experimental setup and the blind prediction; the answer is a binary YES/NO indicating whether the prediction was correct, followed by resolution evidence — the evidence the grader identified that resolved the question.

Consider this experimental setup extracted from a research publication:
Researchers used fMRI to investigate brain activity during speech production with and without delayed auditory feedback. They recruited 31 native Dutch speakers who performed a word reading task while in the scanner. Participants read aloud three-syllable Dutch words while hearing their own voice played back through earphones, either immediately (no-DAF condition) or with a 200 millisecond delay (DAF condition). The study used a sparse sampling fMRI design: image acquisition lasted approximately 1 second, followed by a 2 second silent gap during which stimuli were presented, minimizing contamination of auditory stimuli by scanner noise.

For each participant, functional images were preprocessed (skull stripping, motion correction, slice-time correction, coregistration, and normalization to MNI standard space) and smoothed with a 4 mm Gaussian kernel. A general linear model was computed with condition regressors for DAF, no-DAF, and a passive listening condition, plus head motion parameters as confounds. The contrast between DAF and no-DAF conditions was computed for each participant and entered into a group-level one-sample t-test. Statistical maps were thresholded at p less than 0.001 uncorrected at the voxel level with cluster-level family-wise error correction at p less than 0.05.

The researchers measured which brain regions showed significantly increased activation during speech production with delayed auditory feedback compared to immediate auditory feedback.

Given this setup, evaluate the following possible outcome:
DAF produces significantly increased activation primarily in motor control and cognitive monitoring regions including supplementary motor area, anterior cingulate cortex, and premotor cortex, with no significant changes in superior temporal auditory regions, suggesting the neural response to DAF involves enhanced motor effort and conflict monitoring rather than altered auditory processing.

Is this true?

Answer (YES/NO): NO